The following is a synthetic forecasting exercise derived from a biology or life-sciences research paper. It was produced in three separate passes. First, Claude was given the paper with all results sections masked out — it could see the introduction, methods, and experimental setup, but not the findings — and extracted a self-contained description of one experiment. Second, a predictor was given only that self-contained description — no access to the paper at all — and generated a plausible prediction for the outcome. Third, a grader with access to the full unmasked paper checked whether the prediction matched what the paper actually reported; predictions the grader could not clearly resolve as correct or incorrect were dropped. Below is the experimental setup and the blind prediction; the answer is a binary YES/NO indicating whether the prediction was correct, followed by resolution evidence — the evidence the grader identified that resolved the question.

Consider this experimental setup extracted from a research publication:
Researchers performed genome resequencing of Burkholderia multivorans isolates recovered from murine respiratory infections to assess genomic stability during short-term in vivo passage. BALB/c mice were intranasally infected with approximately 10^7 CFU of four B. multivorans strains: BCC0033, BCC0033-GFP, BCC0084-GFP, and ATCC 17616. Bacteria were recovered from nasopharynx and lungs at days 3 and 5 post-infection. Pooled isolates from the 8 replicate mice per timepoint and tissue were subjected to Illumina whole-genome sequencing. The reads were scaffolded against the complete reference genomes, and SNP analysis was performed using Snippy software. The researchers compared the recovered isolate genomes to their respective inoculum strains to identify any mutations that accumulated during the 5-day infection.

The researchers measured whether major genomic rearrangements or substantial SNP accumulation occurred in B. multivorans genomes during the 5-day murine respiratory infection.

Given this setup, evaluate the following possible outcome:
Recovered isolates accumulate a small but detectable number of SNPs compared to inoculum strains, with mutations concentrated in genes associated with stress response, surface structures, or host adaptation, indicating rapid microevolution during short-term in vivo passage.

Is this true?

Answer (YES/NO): NO